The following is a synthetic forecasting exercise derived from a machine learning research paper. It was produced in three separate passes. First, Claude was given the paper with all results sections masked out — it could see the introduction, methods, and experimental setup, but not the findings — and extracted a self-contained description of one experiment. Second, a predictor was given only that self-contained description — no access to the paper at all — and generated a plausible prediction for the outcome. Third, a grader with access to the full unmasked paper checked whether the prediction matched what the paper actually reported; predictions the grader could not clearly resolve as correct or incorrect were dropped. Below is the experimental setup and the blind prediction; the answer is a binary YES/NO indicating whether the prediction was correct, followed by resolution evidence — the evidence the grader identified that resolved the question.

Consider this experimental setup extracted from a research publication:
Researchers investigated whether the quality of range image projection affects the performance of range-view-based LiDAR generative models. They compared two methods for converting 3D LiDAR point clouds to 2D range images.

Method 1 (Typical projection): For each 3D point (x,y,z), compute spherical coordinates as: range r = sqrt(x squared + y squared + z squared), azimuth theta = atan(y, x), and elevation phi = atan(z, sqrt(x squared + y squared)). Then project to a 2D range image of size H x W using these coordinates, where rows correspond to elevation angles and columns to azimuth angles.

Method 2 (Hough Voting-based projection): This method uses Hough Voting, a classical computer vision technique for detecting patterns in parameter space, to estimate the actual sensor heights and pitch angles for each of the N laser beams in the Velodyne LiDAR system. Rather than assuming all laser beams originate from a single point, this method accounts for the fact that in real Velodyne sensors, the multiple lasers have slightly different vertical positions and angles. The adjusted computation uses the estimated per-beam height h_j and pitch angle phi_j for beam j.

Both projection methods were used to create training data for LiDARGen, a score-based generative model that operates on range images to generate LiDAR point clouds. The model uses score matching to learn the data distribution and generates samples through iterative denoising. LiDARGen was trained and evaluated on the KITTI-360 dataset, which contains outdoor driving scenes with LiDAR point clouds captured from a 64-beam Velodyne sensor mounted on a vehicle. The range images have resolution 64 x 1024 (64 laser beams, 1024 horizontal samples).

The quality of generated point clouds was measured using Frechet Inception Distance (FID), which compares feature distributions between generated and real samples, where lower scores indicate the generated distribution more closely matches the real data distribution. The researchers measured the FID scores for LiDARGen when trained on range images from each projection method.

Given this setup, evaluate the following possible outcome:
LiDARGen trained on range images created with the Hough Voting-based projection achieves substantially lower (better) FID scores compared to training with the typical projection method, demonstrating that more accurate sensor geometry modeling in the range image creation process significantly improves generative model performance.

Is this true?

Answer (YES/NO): YES